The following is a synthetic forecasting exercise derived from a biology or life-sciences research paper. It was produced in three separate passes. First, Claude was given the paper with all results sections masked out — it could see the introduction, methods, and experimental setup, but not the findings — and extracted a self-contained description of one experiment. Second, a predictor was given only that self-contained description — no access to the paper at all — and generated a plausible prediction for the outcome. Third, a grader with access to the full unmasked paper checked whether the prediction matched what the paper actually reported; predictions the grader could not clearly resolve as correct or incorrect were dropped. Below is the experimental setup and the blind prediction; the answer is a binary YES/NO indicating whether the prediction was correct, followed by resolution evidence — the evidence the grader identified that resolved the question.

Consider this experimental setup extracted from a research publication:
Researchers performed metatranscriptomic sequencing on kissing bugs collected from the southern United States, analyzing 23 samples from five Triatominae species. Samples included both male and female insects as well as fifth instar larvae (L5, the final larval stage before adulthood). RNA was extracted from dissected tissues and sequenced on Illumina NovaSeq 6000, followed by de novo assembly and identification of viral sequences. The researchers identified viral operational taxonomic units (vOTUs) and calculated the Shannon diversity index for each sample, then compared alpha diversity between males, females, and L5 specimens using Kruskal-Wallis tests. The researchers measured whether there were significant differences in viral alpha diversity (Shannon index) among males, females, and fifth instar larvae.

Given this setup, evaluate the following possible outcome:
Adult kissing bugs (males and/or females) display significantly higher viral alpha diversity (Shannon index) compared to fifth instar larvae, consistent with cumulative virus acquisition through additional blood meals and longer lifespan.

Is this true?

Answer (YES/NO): NO